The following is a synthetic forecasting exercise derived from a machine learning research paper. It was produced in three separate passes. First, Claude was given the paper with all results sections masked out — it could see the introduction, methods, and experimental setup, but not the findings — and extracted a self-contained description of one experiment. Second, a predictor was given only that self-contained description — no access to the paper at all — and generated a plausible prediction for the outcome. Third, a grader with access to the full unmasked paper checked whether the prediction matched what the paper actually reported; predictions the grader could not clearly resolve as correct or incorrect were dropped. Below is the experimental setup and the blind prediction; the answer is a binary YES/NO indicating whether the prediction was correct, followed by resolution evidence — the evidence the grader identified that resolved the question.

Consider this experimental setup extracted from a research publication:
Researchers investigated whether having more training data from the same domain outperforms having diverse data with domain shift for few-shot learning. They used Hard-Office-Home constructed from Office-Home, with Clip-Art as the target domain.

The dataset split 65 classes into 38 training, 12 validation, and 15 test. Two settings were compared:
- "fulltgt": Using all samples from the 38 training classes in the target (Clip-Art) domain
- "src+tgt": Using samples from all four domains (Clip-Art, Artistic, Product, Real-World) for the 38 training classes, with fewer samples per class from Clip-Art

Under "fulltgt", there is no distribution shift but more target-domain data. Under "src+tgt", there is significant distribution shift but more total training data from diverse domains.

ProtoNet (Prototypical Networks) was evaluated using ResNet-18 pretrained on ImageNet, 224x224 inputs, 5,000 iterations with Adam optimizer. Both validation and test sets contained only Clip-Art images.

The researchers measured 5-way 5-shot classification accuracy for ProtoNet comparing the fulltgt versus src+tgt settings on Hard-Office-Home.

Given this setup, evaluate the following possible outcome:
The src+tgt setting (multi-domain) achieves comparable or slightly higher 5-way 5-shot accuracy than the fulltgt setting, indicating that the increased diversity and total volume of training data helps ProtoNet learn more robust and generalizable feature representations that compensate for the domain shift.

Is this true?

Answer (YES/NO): NO